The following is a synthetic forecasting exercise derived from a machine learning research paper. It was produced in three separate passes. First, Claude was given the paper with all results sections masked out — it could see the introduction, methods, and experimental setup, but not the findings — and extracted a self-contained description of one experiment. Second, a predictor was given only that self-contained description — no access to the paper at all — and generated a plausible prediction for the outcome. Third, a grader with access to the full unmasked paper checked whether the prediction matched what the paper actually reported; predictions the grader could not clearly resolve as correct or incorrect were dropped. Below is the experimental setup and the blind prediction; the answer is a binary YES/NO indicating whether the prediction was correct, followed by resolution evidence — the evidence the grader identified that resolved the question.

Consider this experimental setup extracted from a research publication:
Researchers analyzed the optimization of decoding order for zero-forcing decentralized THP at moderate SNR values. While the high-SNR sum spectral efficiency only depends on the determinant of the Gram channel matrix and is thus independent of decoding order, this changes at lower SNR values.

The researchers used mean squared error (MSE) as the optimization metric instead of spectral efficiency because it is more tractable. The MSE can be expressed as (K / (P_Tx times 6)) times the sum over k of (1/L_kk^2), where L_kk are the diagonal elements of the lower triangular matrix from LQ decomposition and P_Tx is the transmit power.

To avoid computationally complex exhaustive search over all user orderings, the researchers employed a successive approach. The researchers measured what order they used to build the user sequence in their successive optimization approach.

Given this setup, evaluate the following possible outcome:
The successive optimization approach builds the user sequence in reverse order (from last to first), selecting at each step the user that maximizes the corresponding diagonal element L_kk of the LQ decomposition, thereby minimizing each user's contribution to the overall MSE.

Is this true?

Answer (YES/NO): YES